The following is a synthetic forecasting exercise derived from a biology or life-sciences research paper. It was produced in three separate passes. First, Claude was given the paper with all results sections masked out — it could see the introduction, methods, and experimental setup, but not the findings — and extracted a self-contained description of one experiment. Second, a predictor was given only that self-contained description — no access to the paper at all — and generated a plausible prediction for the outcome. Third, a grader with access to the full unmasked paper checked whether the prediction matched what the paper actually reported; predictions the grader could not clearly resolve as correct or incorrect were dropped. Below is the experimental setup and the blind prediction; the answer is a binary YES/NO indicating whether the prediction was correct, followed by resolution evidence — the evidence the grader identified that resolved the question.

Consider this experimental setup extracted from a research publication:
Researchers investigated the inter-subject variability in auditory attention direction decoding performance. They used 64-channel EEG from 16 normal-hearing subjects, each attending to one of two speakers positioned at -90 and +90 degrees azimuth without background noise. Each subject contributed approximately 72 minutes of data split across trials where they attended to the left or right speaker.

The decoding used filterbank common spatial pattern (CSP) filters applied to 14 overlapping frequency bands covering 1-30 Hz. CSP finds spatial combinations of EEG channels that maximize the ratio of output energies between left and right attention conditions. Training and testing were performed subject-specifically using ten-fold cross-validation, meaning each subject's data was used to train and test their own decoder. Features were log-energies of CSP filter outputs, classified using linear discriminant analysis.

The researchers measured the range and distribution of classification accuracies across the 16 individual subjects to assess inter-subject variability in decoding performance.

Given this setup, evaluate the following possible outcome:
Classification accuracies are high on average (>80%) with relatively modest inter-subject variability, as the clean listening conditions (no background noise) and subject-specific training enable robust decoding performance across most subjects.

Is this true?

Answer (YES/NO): NO